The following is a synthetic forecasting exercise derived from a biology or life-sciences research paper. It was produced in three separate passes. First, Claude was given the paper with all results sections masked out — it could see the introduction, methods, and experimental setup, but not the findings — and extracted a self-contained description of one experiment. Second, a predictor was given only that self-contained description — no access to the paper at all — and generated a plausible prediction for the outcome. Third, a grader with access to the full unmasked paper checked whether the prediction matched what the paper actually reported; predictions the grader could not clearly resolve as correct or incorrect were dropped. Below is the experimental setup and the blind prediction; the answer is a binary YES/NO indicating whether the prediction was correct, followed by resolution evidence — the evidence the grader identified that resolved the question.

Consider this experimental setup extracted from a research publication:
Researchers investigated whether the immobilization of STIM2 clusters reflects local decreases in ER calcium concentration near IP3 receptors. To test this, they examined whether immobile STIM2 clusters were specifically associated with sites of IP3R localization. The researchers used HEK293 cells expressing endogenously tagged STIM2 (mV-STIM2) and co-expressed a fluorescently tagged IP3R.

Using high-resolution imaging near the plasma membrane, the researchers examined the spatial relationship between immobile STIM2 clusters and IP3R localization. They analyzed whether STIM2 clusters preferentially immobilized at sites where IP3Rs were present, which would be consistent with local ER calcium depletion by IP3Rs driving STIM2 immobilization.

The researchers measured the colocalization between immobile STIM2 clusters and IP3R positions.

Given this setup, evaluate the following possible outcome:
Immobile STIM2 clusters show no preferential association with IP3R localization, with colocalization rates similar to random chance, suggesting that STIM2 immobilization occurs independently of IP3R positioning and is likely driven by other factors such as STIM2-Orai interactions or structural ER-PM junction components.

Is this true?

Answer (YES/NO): NO